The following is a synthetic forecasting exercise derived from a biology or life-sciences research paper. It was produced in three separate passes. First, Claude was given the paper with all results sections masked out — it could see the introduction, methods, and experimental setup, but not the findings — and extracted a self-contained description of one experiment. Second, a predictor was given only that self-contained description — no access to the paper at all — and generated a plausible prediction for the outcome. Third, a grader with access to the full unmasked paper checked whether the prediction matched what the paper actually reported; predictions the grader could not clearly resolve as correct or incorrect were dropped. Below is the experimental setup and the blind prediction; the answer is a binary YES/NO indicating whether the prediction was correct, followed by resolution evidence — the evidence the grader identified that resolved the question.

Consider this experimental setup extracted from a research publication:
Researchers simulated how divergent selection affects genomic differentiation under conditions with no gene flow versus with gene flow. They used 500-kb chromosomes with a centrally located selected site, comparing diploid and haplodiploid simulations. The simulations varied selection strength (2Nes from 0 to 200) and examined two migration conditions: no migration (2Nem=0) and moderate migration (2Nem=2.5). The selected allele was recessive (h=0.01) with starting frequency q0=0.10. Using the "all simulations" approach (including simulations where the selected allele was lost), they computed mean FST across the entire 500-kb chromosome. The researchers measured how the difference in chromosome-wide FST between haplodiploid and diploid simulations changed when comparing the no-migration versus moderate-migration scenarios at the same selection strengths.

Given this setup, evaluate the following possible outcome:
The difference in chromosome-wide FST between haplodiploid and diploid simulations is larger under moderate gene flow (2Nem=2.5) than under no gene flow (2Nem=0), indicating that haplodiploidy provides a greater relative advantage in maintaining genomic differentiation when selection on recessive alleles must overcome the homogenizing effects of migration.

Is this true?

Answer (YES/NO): YES